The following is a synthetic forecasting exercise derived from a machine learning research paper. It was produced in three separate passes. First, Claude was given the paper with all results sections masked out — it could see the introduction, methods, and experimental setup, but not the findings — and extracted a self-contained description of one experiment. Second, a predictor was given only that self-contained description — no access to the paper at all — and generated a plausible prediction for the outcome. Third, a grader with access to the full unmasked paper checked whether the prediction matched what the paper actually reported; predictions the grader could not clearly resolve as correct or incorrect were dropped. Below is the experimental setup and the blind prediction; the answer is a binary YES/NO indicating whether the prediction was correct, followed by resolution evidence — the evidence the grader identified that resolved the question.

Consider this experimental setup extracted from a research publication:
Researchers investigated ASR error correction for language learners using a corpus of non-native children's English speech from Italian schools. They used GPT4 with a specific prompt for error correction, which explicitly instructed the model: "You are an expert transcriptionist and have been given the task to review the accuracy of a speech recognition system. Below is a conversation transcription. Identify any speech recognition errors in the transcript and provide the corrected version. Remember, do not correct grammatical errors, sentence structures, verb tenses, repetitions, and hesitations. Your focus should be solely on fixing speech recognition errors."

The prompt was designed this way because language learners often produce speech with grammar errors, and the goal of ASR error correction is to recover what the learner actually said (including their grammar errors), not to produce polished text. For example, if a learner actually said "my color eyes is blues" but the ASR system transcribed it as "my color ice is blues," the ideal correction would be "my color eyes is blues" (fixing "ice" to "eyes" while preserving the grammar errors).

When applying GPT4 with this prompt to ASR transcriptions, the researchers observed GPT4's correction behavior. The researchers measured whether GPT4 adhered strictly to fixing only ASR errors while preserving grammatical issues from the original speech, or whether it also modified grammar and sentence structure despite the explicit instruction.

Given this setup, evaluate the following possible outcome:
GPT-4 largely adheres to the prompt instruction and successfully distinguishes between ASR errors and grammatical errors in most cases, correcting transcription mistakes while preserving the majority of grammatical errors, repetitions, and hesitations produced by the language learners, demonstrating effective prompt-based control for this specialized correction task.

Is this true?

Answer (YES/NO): NO